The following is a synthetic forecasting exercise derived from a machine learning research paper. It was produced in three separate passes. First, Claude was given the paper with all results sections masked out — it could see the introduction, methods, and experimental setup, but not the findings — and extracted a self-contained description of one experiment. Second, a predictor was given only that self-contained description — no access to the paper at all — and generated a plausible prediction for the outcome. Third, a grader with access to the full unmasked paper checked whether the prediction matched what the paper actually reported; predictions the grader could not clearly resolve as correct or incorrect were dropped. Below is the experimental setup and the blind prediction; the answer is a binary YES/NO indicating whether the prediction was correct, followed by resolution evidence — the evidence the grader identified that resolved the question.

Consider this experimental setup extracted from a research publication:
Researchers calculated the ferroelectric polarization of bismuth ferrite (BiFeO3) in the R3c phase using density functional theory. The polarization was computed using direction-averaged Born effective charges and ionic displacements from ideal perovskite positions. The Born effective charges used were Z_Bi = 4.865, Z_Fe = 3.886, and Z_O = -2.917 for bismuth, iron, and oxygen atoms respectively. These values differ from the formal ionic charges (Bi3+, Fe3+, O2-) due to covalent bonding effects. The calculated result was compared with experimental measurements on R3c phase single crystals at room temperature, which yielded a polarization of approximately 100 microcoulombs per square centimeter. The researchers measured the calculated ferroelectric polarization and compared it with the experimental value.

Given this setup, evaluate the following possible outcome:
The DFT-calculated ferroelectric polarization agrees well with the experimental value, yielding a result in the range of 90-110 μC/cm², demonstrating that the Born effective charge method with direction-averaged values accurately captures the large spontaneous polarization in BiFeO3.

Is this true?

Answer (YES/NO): YES